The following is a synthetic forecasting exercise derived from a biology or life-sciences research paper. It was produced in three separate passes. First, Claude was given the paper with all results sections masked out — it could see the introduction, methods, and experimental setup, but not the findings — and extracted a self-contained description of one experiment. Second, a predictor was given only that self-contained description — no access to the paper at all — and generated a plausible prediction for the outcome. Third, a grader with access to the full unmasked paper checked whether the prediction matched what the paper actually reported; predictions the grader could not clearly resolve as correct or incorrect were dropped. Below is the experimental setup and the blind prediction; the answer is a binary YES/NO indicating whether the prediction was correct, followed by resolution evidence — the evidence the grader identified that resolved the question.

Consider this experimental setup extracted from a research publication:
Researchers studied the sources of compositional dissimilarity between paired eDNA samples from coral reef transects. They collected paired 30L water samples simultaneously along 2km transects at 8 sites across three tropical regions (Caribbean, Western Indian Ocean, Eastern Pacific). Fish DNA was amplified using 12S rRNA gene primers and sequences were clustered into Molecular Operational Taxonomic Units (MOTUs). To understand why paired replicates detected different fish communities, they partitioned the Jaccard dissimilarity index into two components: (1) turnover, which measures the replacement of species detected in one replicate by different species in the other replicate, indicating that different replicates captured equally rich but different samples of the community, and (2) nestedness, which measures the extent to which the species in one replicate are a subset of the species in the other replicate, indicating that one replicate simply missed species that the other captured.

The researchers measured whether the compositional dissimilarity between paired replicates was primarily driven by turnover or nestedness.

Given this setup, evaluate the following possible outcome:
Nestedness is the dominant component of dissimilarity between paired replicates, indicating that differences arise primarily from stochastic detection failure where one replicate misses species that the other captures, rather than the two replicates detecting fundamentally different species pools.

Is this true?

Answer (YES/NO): NO